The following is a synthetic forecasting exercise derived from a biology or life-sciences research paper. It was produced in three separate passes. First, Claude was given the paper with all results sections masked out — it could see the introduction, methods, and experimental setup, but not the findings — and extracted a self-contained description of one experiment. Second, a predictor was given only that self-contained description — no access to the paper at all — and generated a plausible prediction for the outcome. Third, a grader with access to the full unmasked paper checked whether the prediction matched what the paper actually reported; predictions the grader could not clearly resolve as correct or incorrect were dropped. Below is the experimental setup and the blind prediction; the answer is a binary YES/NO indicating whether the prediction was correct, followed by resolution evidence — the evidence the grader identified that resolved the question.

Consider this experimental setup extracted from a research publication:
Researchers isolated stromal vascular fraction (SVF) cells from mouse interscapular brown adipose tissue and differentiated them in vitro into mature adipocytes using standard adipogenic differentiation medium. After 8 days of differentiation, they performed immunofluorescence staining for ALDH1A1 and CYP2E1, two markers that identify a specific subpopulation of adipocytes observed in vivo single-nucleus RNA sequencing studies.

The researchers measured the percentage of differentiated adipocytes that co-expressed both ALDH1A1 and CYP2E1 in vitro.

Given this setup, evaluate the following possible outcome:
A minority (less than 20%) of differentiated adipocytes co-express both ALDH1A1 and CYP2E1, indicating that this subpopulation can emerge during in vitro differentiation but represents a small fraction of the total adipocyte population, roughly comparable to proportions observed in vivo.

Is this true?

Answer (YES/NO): YES